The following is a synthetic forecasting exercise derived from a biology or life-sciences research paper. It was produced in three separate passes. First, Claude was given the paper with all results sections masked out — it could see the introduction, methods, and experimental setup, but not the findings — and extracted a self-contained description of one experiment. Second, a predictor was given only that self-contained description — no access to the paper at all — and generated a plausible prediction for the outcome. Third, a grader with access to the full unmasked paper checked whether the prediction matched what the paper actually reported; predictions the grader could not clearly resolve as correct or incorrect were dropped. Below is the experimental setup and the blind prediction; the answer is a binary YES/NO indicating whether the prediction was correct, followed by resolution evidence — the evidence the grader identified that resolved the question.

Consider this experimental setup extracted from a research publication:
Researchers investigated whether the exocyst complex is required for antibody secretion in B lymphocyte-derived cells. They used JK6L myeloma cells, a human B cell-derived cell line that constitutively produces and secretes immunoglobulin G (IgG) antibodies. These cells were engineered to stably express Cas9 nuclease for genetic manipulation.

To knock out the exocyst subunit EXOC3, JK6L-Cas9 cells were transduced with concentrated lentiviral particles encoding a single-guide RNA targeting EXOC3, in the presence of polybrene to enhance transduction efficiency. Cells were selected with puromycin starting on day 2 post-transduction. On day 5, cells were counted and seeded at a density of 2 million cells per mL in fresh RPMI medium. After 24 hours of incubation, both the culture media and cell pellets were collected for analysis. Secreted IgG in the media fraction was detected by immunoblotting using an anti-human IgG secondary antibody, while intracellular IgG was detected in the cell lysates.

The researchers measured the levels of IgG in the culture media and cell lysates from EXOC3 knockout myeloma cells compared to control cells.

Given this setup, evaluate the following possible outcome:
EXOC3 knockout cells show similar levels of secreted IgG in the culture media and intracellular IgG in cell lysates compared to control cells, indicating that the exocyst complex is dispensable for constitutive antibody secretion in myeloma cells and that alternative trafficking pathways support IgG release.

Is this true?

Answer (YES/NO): NO